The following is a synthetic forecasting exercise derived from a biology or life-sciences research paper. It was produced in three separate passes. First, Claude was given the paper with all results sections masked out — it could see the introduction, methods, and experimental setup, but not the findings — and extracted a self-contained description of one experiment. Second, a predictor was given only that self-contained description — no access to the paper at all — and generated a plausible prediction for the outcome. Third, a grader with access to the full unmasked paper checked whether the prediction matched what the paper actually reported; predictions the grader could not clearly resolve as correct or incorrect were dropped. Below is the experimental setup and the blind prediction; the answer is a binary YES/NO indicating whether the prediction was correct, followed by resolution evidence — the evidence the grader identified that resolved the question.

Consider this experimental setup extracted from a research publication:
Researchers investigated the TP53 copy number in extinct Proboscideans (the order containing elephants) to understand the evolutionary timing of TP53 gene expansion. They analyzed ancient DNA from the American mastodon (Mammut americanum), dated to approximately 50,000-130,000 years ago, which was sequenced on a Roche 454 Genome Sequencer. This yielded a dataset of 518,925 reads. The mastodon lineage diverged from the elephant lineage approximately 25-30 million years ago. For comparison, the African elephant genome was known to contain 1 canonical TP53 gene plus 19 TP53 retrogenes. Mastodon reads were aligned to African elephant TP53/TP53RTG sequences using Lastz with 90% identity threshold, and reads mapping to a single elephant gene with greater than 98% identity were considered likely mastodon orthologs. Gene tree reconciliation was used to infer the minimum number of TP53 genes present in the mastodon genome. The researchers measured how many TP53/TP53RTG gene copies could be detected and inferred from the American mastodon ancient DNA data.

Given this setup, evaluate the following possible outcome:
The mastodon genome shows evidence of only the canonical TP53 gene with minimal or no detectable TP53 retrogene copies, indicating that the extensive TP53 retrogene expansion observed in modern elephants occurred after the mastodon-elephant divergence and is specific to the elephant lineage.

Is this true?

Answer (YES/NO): NO